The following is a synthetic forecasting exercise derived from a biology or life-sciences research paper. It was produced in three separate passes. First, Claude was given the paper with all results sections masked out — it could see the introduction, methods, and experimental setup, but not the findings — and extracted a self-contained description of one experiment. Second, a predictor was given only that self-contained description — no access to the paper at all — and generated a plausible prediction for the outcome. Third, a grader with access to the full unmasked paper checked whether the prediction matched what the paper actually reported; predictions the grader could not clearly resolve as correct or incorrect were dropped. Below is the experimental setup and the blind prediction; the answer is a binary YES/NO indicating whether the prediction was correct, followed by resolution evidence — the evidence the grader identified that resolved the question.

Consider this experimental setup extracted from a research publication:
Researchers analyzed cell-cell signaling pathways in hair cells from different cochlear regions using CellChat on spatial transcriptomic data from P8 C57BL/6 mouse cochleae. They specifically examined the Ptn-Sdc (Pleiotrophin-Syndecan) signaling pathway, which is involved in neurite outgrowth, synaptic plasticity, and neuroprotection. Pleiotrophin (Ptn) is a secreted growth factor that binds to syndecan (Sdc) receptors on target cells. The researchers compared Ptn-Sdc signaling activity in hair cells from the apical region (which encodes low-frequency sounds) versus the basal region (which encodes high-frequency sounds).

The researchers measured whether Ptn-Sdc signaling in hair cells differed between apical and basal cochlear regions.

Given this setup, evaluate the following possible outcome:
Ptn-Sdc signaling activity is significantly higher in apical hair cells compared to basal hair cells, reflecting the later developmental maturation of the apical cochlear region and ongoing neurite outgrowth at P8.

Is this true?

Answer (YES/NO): YES